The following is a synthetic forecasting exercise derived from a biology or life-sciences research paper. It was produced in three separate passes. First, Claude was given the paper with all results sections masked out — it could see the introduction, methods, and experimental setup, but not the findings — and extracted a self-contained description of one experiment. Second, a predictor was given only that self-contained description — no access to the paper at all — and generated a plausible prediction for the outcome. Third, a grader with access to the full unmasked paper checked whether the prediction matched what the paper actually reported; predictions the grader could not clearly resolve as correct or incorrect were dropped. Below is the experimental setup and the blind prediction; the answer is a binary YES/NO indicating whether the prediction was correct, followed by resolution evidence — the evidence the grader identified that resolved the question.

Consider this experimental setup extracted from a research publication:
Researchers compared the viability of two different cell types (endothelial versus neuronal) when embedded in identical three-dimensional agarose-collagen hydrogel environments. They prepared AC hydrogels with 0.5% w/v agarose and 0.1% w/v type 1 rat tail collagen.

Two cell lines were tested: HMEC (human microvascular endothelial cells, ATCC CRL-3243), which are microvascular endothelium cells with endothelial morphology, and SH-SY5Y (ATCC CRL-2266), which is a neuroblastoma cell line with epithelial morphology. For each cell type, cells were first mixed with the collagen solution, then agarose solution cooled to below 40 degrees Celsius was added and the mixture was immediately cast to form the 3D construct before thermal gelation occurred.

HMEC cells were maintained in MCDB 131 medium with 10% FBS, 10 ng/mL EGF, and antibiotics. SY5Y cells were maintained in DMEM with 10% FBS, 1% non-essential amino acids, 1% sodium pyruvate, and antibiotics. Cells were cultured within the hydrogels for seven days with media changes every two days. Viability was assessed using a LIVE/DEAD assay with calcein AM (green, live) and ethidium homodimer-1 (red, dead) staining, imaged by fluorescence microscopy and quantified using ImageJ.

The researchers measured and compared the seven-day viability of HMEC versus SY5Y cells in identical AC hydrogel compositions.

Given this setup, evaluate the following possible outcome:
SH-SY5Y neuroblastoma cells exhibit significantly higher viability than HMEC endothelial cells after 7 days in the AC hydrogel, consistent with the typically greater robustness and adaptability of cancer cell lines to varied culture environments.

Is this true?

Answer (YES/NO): NO